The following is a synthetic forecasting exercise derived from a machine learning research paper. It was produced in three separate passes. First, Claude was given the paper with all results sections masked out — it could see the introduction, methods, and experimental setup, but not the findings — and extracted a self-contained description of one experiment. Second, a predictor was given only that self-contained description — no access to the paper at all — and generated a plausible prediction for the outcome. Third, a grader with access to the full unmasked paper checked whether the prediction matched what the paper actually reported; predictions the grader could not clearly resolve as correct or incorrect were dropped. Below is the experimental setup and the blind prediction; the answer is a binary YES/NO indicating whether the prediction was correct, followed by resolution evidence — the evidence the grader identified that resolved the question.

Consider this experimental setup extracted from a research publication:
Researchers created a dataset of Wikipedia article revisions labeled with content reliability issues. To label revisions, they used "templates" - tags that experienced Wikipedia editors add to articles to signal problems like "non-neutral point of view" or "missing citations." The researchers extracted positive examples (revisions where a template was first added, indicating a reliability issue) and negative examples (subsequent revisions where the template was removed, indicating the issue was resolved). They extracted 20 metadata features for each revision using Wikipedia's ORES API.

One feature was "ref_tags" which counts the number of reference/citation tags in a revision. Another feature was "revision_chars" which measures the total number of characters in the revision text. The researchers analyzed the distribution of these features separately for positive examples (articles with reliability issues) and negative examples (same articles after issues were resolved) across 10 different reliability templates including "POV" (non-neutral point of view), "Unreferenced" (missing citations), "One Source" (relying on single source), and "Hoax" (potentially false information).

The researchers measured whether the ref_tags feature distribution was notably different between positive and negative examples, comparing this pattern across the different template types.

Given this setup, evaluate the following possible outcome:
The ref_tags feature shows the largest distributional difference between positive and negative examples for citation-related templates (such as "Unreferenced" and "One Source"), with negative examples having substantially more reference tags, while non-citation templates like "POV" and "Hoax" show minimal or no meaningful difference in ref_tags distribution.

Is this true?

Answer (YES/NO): NO